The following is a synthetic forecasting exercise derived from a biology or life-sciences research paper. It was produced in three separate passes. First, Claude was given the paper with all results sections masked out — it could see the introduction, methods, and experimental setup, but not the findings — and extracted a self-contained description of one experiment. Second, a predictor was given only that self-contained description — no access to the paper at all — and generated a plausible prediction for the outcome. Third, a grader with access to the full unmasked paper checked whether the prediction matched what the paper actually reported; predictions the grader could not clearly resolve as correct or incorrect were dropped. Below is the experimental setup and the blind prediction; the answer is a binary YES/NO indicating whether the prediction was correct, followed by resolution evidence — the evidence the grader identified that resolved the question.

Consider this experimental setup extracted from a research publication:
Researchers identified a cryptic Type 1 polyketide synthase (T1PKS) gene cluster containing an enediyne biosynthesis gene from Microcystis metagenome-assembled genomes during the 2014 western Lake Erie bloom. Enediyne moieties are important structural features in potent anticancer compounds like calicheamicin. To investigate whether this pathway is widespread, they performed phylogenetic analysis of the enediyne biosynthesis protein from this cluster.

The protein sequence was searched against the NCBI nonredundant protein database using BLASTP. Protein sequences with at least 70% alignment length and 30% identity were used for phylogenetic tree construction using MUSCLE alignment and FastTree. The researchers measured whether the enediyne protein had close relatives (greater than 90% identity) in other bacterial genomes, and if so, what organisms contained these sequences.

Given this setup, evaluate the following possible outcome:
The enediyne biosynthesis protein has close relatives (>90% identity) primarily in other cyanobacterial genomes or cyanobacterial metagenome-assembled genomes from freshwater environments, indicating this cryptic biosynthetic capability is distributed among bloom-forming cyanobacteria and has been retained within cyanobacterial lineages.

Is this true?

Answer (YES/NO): YES